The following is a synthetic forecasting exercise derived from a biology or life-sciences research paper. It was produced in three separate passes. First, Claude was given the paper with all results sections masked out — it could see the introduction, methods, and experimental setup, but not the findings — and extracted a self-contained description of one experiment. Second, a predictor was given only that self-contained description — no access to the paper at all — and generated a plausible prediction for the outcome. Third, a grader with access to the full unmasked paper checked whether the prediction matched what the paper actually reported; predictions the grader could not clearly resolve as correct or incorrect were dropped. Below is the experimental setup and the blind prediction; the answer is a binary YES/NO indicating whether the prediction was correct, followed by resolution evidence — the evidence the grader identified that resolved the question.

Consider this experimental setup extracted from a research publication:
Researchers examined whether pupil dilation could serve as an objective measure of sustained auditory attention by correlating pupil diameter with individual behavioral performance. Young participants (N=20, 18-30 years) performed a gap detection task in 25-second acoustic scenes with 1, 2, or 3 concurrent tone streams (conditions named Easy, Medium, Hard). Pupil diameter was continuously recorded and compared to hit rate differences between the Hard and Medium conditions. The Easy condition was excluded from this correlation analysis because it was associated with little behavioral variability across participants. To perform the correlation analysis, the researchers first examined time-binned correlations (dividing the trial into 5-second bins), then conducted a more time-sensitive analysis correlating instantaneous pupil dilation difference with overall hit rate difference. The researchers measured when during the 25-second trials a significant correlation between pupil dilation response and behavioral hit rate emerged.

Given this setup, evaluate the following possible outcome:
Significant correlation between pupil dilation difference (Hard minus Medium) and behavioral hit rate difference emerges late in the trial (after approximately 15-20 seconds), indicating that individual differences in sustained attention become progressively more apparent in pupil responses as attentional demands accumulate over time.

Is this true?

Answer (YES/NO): YES